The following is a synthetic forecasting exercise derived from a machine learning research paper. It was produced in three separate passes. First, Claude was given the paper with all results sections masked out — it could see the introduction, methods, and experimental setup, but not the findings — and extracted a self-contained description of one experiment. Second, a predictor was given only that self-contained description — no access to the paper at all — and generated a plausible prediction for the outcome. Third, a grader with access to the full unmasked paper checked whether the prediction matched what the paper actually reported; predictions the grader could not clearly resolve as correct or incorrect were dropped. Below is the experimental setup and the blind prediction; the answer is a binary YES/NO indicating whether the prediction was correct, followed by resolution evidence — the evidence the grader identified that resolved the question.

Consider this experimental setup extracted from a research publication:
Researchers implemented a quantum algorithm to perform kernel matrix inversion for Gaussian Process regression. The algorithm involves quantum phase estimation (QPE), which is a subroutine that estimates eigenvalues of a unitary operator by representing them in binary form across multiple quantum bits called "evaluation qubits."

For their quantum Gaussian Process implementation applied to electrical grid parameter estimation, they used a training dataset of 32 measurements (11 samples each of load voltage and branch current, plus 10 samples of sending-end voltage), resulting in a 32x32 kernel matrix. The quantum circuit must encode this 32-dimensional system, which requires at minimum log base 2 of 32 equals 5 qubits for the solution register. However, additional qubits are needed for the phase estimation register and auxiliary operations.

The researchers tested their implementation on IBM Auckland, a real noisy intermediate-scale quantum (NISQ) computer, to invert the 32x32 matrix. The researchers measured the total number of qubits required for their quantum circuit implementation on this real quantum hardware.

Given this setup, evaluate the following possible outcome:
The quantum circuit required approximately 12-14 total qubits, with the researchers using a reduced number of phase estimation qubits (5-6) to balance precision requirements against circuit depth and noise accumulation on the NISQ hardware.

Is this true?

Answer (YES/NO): NO